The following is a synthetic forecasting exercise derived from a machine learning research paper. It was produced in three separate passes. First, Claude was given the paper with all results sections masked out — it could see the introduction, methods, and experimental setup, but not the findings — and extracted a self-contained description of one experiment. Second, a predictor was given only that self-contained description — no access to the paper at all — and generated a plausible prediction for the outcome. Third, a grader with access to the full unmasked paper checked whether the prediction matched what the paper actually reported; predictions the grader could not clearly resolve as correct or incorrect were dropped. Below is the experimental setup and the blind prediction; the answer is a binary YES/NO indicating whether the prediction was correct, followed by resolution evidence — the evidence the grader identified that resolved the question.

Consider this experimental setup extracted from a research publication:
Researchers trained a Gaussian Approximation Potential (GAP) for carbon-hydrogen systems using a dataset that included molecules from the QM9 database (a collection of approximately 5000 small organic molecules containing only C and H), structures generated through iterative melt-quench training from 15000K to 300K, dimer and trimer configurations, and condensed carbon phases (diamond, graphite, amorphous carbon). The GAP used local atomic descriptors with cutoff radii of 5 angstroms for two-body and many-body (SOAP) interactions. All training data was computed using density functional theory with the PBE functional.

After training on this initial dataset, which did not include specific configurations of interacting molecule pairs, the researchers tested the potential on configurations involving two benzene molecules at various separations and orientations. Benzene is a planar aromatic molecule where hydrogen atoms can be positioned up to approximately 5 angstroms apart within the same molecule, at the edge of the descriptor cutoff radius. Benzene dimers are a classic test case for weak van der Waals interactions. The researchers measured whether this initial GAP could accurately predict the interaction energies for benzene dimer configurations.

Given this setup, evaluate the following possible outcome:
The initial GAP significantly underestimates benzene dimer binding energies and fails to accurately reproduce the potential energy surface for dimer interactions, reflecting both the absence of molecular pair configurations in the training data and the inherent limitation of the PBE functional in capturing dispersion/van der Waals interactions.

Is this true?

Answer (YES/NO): NO